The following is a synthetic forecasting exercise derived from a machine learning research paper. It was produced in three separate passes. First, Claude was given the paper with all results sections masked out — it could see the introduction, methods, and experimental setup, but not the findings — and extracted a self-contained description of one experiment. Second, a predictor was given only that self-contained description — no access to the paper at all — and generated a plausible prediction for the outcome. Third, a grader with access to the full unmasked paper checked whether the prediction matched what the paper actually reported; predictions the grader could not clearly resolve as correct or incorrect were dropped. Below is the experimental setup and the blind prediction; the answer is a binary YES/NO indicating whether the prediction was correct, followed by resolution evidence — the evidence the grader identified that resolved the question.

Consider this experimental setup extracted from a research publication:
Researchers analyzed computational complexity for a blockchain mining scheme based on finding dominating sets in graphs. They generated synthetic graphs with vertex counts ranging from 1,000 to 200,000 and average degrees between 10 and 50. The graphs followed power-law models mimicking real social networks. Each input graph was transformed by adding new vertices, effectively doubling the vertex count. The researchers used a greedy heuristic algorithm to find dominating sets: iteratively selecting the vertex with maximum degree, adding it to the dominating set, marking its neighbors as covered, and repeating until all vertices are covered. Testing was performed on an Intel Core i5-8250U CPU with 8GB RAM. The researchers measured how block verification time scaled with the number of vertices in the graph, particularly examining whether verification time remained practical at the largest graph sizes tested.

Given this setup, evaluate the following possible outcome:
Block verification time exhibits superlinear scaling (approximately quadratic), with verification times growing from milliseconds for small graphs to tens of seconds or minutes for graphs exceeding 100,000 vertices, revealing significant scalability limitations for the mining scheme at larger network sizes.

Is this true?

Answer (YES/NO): NO